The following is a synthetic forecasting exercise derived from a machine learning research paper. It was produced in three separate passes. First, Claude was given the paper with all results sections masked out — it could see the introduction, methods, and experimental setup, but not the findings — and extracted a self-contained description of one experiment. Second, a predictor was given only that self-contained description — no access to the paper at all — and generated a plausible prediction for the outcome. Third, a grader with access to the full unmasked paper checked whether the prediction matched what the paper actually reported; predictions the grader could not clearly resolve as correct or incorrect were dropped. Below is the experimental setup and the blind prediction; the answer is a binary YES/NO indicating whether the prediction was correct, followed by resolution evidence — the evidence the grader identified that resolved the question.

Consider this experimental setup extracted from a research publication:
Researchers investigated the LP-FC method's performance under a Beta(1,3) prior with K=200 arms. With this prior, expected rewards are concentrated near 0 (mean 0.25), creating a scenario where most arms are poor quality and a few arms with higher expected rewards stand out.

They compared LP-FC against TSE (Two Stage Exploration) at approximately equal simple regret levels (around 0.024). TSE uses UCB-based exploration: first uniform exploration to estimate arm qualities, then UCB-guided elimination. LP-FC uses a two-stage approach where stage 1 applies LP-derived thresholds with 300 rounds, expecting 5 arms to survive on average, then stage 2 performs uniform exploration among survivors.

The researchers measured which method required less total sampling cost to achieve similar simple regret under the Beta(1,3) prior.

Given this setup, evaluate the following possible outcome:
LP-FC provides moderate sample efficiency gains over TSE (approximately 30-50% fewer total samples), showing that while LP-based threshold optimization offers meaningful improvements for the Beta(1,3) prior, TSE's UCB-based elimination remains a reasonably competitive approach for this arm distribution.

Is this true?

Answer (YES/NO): NO